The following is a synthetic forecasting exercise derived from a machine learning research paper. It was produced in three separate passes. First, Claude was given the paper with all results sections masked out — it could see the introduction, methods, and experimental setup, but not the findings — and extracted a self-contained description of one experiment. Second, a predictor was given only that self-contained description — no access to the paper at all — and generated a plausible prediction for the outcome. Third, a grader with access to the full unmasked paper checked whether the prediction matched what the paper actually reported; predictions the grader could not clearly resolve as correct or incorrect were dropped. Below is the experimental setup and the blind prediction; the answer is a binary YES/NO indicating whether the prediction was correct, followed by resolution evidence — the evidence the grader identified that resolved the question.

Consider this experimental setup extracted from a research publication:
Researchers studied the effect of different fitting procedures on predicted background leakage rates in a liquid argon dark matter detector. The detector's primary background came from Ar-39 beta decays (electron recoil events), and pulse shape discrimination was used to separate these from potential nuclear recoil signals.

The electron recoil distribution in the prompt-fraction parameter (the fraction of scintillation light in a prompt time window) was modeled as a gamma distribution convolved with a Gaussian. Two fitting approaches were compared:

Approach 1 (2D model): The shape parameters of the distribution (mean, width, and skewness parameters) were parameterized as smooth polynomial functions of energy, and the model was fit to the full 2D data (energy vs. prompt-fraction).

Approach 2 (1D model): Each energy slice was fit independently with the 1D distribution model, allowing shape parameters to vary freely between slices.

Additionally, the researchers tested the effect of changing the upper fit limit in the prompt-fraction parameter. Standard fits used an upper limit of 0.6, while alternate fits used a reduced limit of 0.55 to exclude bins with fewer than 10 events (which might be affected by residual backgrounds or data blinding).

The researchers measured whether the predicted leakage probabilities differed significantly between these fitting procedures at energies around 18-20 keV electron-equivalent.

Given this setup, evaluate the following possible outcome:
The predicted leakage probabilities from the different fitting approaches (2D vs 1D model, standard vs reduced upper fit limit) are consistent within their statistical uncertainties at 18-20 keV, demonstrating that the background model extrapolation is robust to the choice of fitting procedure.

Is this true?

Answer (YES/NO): YES